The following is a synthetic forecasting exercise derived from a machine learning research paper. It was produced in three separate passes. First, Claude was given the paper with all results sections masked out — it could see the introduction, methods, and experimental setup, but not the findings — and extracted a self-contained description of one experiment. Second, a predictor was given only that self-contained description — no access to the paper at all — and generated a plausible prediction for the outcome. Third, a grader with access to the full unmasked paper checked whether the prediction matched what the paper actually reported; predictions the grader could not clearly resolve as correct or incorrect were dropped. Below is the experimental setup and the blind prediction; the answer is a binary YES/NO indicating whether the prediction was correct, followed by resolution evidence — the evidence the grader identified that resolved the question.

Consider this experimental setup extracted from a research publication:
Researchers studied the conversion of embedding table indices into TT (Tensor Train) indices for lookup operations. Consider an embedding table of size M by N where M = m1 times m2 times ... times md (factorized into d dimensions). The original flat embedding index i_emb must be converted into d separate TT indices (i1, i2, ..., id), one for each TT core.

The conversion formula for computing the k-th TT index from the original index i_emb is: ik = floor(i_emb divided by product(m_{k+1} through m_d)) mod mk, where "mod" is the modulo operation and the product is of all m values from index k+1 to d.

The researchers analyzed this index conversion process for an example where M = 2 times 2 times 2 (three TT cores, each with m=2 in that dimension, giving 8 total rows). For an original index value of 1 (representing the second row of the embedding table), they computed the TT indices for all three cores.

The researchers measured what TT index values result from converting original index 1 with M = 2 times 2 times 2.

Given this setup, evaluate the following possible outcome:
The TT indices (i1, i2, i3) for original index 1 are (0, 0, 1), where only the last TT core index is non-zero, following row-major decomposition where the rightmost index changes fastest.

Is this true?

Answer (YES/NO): YES